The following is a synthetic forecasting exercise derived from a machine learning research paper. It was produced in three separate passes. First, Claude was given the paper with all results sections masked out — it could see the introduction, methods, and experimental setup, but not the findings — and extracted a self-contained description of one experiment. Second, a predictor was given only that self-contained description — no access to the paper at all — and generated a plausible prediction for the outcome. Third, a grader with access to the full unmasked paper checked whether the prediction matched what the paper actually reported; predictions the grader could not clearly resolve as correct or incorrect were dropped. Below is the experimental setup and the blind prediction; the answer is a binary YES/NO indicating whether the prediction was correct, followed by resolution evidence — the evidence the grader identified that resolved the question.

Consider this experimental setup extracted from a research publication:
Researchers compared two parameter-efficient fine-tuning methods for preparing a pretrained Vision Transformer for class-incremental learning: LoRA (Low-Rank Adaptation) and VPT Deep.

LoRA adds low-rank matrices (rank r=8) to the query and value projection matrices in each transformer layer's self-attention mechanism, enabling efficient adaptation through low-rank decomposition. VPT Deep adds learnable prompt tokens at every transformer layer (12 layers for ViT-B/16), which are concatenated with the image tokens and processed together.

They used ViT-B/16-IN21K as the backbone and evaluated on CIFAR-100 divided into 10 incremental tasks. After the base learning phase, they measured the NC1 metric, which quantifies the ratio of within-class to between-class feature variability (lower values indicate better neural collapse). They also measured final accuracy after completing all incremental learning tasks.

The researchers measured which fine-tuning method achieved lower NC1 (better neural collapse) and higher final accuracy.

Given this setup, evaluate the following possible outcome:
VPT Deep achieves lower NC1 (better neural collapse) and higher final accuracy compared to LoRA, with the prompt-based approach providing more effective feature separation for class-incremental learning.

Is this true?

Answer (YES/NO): YES